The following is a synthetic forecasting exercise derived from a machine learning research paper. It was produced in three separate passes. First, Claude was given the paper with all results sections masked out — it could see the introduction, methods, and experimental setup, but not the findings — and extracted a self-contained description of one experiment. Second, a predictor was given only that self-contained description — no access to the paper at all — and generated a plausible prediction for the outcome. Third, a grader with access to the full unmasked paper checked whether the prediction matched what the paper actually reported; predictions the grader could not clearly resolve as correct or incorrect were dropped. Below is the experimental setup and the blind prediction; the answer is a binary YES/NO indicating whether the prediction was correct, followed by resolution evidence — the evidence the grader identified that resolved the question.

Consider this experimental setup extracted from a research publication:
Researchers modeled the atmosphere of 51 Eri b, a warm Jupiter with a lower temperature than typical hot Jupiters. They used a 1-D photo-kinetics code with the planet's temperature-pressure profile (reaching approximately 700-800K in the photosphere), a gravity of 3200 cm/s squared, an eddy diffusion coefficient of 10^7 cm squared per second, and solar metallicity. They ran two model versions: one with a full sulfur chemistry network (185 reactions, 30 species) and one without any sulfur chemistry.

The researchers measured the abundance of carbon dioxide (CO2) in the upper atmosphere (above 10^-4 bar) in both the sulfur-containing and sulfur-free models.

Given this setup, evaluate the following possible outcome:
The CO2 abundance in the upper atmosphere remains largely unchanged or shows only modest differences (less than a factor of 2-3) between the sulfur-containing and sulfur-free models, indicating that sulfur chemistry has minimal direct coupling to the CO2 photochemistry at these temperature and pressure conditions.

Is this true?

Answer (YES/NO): NO